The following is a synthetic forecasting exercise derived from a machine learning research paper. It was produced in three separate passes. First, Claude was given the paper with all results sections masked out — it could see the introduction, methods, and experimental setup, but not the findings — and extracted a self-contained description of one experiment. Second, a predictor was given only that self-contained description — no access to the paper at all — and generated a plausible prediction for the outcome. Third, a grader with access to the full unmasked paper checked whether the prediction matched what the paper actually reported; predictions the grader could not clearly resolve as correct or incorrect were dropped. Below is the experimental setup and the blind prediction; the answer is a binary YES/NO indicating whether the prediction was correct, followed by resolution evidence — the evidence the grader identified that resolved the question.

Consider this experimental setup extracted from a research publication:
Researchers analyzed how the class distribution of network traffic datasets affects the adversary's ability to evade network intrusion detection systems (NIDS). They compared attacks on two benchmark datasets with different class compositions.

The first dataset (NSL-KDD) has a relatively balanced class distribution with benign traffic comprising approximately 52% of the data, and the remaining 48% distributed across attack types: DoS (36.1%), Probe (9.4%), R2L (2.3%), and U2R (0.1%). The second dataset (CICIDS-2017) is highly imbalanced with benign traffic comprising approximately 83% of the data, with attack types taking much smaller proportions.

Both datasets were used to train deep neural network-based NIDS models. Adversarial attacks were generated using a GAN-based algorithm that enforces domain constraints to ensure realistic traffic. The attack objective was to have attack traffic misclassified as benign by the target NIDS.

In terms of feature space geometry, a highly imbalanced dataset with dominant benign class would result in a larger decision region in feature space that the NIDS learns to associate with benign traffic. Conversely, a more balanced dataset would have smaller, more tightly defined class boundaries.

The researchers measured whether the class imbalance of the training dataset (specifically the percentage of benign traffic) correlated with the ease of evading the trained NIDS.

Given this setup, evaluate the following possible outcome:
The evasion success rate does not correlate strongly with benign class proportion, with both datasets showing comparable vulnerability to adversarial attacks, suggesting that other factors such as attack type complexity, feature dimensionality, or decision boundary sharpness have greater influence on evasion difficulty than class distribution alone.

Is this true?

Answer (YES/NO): NO